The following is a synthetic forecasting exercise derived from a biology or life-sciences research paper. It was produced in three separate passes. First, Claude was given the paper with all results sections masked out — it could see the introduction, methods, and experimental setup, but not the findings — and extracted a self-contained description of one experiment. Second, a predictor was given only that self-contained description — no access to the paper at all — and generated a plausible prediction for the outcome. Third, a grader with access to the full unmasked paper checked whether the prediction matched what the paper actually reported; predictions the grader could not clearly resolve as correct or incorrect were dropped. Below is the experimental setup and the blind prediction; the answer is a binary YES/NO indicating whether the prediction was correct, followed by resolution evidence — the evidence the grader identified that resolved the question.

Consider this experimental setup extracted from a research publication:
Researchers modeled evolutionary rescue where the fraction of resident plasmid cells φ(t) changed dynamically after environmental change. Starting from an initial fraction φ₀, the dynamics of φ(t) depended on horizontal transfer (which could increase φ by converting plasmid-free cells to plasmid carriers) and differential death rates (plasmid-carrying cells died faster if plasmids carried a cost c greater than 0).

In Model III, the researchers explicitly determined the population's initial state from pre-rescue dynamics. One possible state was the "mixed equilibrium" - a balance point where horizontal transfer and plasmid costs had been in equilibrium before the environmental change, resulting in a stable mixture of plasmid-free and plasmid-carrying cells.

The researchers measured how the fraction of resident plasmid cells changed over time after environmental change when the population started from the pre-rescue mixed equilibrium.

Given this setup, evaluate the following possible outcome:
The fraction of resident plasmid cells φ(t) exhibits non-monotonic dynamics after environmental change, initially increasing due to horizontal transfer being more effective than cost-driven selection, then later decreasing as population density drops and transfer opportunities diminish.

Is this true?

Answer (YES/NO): NO